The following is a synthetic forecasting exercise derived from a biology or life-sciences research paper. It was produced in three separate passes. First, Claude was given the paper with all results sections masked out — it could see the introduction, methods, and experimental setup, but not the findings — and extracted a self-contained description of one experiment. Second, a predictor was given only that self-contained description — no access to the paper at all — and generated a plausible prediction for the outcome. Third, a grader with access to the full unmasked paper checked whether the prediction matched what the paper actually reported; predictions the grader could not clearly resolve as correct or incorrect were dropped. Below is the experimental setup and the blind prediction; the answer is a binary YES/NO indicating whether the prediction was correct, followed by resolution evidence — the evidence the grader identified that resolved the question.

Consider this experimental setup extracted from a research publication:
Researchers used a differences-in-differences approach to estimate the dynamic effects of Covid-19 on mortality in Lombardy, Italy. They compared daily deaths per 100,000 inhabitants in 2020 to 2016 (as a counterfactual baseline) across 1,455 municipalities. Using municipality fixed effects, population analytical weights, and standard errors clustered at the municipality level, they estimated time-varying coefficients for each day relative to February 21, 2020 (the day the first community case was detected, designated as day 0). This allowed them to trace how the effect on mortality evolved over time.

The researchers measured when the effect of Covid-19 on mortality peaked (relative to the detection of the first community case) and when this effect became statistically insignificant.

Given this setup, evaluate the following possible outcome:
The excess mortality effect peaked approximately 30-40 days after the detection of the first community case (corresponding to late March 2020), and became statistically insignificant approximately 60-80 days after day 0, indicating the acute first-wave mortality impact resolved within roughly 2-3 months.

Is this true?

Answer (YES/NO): YES